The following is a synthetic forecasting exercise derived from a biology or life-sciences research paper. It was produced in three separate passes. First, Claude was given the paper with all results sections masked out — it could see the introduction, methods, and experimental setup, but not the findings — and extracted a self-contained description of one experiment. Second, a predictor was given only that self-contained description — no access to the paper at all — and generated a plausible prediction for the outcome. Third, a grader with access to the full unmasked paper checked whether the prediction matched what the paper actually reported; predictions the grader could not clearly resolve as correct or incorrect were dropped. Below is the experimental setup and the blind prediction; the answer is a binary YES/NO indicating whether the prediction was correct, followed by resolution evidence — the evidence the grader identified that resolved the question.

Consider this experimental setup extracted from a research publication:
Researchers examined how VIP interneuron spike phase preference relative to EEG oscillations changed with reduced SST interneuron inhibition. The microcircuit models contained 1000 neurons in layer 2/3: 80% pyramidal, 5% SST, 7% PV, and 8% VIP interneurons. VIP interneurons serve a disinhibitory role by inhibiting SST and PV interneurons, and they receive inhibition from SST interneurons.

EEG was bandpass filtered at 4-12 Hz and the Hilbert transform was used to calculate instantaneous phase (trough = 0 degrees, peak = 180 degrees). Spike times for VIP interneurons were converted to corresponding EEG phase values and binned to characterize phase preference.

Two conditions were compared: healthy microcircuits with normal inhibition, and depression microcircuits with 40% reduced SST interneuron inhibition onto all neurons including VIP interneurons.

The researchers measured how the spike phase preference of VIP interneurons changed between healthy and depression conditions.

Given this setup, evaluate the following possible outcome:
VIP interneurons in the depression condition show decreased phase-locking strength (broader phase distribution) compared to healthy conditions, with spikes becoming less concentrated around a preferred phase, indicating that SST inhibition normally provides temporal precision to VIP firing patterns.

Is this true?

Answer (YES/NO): YES